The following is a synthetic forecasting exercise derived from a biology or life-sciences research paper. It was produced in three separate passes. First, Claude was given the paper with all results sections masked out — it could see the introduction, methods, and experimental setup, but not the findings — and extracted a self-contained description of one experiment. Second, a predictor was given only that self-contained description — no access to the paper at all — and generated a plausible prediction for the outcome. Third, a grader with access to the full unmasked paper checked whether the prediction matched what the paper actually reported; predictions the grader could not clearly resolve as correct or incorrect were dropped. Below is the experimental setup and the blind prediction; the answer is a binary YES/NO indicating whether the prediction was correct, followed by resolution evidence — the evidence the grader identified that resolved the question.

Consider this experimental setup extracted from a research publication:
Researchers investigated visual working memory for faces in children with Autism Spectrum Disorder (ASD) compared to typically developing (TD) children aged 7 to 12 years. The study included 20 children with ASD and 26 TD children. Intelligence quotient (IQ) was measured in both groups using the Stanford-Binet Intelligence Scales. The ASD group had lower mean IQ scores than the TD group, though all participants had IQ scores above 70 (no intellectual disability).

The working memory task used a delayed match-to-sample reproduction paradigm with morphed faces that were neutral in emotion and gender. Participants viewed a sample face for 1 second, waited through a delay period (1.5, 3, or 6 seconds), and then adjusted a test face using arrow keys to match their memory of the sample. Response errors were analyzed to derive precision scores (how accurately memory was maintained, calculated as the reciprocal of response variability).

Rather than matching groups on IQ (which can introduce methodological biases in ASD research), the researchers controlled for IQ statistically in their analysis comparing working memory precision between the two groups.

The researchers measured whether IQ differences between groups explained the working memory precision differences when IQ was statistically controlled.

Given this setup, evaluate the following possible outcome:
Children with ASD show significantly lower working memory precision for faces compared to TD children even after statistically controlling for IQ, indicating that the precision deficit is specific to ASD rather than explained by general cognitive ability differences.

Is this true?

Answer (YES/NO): YES